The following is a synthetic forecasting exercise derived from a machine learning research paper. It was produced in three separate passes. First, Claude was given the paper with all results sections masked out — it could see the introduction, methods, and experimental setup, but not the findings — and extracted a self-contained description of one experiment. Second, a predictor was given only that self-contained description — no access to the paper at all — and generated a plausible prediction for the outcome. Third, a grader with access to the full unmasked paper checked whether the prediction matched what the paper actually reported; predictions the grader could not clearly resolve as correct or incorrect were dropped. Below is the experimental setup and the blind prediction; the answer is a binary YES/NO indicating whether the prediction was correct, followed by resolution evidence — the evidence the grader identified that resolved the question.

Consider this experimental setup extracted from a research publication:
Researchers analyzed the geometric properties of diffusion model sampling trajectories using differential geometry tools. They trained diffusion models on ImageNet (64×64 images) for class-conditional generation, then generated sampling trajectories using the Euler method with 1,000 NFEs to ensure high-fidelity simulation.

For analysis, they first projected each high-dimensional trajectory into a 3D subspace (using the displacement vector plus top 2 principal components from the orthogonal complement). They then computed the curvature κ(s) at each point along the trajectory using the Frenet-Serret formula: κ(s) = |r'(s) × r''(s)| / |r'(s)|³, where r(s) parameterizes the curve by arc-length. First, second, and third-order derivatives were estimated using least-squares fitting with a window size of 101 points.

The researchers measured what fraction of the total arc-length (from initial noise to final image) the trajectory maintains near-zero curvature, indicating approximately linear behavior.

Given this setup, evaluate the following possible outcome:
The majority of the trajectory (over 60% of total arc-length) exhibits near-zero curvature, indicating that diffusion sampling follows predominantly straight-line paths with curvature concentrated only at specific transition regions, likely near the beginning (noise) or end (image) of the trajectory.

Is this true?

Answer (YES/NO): NO